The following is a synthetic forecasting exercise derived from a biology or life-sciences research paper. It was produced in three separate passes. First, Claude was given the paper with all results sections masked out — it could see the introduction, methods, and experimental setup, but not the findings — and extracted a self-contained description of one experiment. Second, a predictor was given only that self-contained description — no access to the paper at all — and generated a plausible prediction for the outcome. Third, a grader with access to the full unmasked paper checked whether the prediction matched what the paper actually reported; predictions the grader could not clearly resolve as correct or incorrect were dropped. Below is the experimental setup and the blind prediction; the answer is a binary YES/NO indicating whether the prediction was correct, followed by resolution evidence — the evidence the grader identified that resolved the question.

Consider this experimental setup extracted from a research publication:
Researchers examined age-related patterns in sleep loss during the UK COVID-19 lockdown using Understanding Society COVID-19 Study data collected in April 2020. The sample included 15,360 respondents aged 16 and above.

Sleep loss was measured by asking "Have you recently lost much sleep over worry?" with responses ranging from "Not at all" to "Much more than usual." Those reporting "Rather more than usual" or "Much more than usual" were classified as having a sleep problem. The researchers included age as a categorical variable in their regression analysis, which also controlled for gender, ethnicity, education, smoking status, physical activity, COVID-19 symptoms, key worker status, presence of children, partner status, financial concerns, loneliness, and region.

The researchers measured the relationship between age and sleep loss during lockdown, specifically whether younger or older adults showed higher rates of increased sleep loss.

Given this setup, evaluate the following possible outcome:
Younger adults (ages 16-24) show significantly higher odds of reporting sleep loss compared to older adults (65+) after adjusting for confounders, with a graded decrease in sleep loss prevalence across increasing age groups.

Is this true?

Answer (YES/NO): NO